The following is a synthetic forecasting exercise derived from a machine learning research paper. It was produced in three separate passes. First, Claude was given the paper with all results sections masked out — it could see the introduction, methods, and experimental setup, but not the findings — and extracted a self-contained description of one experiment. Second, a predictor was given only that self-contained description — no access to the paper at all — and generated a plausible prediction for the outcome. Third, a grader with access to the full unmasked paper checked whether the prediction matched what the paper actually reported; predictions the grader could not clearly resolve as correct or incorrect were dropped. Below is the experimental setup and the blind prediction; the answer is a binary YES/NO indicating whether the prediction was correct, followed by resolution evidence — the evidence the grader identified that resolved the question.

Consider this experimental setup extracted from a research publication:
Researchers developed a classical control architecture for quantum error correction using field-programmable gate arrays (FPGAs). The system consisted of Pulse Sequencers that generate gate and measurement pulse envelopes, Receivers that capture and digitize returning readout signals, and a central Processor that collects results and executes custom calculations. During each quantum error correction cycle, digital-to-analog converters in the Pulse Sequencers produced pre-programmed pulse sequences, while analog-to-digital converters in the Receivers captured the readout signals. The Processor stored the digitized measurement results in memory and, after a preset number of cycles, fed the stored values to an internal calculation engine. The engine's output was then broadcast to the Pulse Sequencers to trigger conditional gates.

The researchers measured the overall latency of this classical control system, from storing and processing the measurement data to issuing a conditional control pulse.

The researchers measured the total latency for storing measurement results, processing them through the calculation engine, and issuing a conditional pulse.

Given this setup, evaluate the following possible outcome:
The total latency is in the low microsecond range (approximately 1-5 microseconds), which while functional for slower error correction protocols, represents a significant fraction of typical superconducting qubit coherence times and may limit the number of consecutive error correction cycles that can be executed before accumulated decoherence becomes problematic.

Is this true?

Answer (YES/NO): NO